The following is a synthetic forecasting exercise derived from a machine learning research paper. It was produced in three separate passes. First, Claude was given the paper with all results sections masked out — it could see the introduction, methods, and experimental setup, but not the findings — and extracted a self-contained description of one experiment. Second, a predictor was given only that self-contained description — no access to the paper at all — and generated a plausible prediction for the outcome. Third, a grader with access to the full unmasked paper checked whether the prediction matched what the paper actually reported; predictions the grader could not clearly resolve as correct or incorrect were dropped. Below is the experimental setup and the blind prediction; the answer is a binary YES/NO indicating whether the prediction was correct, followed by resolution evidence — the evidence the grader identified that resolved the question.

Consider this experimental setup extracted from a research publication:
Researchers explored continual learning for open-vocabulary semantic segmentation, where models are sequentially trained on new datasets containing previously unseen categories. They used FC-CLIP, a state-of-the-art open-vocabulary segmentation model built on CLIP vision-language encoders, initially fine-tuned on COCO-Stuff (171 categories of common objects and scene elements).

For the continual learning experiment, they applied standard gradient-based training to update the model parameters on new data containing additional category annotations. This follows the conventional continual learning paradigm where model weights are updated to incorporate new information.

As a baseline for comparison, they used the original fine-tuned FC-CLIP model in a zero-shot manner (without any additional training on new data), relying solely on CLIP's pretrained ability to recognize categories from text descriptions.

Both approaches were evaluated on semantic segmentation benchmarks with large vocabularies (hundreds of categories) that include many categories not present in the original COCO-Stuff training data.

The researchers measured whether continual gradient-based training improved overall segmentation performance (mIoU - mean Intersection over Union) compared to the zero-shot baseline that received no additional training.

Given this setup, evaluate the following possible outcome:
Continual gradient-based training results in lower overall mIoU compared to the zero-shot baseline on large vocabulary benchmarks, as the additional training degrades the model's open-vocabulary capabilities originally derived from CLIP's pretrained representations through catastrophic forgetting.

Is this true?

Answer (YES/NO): YES